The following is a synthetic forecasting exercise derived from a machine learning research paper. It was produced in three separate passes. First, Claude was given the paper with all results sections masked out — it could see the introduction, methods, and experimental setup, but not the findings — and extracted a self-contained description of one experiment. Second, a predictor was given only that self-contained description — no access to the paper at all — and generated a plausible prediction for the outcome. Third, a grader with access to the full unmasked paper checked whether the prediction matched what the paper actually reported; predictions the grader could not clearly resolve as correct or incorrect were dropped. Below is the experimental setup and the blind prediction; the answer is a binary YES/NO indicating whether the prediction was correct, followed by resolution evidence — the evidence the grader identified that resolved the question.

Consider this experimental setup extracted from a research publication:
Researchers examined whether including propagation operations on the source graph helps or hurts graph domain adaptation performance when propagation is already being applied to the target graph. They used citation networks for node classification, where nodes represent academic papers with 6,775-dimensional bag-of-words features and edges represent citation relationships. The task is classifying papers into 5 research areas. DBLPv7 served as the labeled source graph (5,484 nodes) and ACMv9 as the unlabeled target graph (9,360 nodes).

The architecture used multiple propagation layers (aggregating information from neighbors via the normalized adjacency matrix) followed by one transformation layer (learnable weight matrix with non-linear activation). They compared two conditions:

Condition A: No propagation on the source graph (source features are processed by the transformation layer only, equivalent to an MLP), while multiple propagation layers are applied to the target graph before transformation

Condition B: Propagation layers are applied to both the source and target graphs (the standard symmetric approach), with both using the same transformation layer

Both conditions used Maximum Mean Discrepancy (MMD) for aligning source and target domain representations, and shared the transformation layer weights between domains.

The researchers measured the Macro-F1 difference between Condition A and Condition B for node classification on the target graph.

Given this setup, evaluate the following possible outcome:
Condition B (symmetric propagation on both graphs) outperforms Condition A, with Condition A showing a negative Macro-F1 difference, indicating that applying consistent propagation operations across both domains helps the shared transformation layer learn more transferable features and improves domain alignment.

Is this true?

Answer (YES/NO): NO